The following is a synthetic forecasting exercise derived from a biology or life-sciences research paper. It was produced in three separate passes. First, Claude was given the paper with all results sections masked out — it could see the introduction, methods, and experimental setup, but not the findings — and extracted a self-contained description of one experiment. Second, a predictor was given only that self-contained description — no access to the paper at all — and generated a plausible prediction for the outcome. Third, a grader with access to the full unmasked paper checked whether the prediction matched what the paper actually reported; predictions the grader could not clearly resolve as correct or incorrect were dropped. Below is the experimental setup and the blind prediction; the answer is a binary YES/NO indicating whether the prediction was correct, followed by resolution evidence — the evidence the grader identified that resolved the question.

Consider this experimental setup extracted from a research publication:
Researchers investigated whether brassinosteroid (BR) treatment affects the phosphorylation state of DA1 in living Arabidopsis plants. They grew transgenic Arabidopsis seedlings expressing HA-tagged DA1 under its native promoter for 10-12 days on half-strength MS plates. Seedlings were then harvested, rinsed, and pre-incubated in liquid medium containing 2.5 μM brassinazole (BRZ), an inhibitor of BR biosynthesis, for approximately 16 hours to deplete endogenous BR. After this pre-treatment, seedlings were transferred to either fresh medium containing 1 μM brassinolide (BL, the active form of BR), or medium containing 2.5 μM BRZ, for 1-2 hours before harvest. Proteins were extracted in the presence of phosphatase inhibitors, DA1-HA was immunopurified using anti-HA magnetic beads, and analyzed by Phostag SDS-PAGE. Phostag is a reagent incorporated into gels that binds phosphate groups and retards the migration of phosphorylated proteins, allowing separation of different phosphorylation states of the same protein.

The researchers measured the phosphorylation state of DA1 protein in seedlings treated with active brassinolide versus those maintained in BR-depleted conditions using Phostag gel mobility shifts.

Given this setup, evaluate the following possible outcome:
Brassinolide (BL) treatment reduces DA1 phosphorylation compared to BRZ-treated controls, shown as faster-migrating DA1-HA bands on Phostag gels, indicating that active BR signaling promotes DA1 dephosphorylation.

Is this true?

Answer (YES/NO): NO